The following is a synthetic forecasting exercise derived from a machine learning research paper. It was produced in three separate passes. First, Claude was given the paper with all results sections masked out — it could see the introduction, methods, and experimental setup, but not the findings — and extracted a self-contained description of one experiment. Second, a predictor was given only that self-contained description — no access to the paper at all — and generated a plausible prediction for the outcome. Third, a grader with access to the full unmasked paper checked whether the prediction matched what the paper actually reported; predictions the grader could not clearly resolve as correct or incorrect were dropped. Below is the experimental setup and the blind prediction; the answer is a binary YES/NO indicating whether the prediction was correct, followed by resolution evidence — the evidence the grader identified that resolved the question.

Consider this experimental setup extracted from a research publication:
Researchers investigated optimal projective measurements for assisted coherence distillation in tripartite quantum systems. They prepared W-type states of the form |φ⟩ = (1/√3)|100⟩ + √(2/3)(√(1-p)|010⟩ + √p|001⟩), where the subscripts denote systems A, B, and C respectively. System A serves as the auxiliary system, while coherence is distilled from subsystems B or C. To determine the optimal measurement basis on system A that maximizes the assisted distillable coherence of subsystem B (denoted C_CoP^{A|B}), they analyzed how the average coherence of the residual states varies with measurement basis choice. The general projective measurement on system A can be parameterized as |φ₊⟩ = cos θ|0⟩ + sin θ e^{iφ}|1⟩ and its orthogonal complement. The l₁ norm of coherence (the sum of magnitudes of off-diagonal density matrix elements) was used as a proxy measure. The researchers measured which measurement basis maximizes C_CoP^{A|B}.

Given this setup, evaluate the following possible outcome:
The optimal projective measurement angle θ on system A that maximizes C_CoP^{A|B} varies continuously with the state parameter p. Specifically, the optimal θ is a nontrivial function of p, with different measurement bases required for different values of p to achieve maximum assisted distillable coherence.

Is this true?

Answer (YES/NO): NO